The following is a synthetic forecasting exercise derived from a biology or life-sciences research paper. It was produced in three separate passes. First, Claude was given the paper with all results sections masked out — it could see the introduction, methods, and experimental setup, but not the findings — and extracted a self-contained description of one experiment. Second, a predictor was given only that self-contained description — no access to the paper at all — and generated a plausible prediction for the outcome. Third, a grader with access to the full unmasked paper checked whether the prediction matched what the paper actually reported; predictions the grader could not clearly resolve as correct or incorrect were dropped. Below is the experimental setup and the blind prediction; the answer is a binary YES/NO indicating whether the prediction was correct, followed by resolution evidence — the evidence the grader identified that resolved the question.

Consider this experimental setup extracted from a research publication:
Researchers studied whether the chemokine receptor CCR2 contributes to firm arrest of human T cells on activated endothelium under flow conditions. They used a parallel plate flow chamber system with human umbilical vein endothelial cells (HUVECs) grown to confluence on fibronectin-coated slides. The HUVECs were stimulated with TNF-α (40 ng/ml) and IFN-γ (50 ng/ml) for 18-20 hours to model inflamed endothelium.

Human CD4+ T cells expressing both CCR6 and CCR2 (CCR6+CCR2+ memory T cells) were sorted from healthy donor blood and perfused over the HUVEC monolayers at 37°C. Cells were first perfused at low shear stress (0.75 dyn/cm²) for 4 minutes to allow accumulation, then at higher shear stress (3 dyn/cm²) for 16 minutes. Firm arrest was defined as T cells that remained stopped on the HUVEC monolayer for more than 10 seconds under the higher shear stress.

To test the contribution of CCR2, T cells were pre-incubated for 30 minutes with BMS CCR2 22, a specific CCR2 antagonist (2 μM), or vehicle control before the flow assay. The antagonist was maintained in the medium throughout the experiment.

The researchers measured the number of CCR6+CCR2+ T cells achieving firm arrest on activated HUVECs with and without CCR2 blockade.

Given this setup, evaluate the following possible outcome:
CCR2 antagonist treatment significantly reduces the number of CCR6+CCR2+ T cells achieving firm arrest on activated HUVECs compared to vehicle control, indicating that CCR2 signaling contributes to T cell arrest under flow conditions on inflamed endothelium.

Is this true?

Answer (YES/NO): NO